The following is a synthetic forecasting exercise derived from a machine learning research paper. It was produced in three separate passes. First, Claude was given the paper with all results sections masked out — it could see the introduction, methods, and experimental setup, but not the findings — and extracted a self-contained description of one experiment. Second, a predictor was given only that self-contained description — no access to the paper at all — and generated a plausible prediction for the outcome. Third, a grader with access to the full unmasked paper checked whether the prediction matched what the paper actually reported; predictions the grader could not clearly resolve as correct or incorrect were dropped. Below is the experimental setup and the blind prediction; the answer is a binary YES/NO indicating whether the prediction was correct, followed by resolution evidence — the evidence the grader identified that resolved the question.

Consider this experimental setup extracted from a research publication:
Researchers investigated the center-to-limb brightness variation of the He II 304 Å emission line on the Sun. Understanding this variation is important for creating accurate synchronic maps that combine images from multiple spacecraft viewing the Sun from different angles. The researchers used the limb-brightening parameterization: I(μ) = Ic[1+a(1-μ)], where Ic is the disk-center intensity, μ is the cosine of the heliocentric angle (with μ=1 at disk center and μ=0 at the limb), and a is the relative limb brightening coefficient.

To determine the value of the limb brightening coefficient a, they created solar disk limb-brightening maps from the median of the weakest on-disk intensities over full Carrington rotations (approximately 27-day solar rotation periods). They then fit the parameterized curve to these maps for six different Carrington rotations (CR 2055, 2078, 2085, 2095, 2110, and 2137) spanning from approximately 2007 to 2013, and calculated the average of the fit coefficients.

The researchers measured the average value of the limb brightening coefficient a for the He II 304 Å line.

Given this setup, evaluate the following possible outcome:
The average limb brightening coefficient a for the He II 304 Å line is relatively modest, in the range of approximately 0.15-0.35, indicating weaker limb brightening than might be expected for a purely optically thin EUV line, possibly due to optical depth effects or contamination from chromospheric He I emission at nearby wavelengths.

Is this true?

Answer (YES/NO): NO